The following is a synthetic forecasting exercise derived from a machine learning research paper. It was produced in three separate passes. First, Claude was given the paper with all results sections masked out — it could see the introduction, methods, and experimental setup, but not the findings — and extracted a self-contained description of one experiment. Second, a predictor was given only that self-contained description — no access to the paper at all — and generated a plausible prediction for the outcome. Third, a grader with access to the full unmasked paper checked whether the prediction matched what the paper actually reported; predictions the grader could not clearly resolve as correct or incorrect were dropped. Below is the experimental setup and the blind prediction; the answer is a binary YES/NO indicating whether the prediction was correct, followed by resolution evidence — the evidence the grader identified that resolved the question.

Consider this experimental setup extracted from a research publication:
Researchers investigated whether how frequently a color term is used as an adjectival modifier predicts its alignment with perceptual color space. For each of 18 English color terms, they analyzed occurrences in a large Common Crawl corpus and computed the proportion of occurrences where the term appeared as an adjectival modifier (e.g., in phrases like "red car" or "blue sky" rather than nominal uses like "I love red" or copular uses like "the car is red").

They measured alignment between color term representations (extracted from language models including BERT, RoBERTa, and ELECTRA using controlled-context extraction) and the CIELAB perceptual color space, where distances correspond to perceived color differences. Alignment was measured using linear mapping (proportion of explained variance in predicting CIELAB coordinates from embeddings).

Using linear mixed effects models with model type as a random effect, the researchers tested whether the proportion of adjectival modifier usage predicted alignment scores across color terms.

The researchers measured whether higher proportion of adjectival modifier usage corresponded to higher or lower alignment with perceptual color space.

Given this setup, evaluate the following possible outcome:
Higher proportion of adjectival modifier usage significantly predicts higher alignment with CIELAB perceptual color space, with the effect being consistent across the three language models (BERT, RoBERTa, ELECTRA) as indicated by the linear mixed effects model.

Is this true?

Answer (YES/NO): YES